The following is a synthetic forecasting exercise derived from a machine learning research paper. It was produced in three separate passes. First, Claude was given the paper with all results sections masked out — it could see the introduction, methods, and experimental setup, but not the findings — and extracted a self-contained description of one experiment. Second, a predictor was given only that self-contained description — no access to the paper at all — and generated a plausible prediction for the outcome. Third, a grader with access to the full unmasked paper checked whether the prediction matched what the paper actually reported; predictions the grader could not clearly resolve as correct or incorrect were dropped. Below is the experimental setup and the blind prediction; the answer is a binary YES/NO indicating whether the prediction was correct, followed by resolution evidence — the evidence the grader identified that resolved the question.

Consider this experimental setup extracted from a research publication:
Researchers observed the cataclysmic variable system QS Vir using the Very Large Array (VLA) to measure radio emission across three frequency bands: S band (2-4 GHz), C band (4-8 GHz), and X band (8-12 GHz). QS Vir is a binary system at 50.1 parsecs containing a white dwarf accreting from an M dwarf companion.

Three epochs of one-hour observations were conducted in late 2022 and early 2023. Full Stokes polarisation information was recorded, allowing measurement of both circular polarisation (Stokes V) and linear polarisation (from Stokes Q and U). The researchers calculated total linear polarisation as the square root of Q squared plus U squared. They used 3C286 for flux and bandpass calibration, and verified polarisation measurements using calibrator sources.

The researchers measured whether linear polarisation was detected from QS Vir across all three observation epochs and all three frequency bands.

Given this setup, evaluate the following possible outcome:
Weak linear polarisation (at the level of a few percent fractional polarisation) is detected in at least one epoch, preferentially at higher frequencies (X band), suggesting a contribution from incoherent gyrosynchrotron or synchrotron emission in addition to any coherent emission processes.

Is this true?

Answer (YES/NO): NO